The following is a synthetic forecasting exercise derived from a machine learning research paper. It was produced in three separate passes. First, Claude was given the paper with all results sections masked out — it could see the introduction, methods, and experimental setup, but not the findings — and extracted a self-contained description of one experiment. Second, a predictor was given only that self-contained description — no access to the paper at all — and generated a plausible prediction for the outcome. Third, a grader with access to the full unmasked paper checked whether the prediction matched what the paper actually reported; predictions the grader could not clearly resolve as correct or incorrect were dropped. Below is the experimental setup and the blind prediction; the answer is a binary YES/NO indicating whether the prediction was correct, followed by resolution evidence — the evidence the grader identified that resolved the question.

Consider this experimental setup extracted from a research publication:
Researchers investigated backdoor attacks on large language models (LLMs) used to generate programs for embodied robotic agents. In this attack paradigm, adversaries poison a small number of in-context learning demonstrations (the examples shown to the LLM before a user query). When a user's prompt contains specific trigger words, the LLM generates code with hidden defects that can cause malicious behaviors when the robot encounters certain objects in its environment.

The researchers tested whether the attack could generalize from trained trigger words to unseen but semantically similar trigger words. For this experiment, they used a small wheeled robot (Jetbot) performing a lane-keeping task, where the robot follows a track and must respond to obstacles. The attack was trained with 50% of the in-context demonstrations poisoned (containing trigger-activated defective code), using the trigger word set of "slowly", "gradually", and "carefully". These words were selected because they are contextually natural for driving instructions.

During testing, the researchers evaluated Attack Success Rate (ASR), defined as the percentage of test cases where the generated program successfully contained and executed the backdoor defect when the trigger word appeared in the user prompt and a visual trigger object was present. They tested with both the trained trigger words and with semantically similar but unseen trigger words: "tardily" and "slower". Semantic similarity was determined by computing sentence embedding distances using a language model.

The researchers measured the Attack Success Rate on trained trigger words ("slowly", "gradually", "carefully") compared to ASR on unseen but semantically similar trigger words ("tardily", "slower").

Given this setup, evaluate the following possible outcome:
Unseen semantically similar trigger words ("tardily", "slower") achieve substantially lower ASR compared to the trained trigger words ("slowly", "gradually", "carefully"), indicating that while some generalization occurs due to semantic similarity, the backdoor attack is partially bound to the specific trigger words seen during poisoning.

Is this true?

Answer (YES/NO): YES